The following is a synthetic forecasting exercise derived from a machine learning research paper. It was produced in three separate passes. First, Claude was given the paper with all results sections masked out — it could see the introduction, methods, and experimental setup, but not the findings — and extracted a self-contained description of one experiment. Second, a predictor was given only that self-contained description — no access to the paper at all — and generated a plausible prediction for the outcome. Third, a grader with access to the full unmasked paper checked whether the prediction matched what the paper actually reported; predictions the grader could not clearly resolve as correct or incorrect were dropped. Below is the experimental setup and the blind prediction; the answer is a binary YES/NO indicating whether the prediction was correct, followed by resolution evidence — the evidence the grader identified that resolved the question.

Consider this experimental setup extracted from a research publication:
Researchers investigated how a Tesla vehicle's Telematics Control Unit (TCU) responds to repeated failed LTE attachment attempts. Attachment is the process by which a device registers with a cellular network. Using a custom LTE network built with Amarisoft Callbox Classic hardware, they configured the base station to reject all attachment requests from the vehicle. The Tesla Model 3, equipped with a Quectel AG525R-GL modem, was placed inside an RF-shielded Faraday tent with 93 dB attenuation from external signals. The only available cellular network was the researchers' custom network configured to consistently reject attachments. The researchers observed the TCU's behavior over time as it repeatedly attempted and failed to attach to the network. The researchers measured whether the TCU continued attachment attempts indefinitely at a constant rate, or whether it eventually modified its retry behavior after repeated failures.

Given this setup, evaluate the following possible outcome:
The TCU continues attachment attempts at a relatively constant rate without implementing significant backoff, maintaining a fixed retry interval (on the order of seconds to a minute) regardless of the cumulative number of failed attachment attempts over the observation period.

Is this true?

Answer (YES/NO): NO